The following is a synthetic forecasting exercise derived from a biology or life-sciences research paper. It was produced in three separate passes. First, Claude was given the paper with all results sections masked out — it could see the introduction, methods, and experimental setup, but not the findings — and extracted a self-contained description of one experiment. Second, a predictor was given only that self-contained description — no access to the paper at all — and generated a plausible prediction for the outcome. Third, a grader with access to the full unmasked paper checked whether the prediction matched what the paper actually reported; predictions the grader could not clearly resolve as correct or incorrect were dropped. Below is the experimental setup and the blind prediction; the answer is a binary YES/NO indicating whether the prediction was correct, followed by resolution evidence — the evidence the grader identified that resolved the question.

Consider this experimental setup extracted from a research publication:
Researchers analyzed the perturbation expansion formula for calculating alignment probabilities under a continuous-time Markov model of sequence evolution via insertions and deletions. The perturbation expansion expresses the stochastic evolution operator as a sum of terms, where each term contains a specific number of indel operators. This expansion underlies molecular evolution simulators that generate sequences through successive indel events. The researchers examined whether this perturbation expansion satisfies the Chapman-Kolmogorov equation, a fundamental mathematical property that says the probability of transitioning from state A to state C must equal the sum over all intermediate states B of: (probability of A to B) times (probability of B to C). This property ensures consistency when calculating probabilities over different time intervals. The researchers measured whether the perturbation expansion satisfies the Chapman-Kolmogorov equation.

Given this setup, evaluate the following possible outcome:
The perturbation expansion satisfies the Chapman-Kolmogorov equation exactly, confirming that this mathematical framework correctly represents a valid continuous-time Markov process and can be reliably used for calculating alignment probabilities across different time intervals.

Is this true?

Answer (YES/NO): YES